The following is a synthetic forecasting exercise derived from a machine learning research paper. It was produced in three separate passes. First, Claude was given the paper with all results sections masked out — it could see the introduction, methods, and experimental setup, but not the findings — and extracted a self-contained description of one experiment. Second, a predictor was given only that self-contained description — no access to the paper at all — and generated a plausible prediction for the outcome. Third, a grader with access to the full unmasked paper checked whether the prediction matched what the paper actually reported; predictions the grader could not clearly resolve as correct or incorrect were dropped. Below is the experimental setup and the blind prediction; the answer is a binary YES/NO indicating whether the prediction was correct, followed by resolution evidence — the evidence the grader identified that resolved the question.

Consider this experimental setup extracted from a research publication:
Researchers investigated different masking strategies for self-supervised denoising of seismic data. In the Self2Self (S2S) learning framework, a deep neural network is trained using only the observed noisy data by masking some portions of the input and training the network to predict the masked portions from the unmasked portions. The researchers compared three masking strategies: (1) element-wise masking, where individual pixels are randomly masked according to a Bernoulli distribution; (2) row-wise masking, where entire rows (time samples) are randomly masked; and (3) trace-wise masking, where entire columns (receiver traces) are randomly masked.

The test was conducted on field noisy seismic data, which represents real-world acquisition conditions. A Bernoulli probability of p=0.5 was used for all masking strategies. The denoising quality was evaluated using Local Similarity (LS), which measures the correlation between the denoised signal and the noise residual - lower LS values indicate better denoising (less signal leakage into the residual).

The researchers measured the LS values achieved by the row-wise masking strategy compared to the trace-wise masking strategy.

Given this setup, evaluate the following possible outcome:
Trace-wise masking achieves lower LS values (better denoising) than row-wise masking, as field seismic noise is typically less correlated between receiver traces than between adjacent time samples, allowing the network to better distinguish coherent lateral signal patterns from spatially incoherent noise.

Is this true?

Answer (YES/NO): NO